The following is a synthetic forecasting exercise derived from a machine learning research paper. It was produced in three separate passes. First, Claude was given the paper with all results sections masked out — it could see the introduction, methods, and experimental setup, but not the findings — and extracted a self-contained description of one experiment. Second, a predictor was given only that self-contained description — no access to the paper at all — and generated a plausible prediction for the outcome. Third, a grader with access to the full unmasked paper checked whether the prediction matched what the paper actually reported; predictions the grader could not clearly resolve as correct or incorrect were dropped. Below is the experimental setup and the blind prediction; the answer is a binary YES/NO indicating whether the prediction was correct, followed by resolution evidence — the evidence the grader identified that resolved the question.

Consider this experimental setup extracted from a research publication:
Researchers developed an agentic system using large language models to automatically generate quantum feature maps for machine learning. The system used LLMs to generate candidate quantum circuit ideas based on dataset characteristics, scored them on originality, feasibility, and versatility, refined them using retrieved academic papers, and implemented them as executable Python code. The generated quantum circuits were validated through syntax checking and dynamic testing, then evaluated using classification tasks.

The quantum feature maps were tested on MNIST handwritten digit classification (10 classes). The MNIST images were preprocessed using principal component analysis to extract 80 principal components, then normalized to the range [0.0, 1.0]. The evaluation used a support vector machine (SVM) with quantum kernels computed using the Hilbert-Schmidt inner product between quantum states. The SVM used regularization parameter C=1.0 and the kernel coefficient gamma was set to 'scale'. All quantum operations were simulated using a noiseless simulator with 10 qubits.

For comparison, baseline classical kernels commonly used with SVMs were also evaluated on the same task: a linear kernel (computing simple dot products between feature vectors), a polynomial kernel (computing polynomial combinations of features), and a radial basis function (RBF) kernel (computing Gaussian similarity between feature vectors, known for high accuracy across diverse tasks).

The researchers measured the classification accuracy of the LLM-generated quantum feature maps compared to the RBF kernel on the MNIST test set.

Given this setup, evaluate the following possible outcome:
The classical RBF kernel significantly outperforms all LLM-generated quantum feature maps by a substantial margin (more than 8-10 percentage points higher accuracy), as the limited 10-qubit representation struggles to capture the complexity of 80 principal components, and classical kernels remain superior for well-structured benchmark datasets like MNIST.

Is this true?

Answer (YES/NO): NO